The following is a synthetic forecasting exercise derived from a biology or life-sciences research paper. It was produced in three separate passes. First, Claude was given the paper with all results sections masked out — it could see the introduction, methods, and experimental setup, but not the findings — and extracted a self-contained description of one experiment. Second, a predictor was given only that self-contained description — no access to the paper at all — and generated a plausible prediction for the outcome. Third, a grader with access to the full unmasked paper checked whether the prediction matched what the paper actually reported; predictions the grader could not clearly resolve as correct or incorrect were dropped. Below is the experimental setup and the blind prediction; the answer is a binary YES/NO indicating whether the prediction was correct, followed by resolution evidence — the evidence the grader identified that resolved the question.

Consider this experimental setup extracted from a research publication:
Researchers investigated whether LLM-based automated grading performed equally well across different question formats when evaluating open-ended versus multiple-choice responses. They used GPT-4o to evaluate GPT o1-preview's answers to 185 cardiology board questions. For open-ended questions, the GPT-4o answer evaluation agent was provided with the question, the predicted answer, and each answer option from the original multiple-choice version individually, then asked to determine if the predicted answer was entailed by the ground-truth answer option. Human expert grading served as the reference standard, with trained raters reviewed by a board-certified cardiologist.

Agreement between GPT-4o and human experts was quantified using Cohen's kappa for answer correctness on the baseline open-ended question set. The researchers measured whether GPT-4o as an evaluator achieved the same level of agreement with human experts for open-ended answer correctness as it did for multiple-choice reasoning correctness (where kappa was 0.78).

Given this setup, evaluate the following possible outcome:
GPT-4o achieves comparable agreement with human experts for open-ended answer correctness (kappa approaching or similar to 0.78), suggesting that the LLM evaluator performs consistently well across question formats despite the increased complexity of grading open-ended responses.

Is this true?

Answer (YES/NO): NO